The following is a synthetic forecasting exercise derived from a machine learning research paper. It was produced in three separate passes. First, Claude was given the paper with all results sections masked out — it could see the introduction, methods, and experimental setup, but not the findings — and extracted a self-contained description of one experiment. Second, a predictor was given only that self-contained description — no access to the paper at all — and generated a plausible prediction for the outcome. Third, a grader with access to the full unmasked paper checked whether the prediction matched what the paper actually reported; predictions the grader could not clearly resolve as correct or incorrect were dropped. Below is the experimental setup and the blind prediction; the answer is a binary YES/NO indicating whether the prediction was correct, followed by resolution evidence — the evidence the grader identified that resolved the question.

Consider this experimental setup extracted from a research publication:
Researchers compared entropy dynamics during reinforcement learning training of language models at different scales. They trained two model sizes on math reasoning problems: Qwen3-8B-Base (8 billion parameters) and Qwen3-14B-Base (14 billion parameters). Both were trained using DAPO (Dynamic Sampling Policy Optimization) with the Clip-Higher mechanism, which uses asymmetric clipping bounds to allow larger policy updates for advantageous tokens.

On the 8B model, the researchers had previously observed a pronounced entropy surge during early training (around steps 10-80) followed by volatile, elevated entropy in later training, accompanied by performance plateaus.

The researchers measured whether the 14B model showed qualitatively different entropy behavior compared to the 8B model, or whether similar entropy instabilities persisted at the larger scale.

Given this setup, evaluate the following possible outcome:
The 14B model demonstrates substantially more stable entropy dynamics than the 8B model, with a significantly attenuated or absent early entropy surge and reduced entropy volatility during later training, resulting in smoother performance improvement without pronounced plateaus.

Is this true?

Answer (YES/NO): NO